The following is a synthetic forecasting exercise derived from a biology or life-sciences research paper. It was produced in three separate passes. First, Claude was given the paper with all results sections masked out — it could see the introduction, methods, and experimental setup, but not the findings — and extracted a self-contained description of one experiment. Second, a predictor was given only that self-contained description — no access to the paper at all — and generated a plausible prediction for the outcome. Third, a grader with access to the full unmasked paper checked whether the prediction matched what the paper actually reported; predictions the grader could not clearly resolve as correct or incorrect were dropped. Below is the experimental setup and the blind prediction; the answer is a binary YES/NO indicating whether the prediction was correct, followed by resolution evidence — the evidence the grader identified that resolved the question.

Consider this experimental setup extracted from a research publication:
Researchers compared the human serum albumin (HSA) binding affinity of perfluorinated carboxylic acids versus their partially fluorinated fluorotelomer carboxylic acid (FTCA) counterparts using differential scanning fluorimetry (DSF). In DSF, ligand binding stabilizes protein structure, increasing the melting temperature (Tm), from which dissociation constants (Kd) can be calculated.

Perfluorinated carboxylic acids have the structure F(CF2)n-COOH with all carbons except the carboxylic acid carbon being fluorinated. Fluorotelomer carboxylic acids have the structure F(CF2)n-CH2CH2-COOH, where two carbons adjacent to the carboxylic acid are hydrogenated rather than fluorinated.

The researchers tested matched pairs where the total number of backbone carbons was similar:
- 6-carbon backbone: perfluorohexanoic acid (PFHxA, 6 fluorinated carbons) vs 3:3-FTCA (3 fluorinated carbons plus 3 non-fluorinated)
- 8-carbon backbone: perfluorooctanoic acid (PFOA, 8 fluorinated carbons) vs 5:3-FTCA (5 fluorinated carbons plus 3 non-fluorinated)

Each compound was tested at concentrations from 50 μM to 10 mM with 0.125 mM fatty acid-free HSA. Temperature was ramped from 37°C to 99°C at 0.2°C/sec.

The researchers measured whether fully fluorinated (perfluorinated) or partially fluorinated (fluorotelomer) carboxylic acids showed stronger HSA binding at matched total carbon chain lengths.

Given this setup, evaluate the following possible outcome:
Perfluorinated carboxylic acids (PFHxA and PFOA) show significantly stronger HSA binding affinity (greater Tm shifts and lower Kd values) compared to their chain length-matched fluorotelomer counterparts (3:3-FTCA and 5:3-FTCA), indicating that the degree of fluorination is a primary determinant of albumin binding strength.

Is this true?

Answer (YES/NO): NO